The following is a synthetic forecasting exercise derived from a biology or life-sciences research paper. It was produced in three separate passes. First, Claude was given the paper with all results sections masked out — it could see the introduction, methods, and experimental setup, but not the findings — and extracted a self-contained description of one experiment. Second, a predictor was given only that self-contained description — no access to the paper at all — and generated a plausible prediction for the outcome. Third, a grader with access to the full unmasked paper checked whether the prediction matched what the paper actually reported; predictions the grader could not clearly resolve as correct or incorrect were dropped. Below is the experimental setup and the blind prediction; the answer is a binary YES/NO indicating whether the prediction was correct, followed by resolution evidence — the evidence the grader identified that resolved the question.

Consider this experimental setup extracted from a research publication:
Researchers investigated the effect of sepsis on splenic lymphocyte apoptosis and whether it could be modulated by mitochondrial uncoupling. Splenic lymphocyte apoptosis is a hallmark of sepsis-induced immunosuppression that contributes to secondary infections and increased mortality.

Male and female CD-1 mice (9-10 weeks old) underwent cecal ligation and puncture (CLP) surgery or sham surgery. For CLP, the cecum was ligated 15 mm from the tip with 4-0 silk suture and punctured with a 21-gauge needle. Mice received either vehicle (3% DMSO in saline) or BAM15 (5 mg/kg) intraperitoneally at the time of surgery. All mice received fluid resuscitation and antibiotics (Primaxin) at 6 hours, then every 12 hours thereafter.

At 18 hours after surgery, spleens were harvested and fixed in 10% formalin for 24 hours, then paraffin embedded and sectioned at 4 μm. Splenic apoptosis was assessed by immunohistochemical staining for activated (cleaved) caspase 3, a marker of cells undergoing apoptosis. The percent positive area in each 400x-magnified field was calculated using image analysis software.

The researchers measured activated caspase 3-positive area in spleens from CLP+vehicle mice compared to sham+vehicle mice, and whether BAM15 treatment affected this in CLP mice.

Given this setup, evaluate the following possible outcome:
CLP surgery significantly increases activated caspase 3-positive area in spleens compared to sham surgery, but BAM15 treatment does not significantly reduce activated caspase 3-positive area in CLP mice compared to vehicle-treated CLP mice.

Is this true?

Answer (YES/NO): NO